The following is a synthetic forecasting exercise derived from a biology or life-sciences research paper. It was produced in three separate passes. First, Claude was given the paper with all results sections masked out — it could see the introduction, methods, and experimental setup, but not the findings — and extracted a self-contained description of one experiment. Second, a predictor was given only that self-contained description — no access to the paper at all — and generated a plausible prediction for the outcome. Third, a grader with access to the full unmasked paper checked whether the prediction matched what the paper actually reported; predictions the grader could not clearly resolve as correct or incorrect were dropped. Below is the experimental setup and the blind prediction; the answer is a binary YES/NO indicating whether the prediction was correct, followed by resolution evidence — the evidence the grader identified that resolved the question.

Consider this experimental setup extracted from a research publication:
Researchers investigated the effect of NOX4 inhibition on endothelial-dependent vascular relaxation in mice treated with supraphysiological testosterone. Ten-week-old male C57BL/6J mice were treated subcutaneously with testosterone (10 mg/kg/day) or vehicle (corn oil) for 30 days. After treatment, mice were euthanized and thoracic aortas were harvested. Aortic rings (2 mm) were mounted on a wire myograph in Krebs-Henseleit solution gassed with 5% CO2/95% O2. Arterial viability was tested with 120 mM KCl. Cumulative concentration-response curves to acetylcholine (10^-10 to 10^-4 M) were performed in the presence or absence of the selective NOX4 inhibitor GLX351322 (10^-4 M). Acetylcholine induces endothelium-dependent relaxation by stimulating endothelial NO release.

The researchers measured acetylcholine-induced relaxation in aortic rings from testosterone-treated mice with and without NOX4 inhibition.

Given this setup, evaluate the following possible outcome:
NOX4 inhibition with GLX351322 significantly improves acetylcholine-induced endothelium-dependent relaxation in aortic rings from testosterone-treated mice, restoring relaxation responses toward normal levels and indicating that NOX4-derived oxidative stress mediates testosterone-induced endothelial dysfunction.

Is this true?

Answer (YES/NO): NO